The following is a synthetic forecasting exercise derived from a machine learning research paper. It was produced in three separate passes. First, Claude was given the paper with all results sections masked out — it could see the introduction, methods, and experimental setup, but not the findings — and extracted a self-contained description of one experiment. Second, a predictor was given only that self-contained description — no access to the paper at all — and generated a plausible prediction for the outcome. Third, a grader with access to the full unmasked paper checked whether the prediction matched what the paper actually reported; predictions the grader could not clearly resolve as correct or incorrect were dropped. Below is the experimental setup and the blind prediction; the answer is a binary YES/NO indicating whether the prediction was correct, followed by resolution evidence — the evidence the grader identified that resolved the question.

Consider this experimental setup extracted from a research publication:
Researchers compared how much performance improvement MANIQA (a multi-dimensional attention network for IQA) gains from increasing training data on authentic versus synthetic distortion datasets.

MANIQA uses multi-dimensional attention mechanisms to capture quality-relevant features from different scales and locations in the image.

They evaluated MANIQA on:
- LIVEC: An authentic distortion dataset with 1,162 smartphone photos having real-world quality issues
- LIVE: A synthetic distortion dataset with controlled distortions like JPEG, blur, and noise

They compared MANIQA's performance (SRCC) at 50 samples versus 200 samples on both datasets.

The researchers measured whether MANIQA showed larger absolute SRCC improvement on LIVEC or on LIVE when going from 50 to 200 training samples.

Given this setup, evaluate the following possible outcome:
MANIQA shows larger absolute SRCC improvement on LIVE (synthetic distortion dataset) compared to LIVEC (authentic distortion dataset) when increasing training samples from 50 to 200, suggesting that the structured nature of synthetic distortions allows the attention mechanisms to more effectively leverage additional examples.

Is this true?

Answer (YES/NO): NO